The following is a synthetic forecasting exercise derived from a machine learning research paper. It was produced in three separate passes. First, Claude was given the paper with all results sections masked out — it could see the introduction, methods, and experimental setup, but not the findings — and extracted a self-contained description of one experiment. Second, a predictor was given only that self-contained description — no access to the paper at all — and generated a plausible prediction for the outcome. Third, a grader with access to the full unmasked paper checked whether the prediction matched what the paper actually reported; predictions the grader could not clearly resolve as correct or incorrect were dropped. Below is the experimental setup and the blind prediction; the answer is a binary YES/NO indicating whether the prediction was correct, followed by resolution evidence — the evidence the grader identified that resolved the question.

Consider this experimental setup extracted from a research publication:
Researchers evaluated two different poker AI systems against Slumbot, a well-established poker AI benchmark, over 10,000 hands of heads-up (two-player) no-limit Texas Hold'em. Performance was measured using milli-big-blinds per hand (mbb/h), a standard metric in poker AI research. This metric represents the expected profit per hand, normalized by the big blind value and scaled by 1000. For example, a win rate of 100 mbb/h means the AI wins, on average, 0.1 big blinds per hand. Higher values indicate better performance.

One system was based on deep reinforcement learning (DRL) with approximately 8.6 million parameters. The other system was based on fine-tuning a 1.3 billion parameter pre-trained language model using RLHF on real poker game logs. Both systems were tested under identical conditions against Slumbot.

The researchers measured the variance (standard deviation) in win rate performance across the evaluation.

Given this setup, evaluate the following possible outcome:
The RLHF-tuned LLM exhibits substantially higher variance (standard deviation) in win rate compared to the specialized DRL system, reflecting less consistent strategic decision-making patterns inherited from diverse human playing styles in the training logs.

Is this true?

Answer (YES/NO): NO